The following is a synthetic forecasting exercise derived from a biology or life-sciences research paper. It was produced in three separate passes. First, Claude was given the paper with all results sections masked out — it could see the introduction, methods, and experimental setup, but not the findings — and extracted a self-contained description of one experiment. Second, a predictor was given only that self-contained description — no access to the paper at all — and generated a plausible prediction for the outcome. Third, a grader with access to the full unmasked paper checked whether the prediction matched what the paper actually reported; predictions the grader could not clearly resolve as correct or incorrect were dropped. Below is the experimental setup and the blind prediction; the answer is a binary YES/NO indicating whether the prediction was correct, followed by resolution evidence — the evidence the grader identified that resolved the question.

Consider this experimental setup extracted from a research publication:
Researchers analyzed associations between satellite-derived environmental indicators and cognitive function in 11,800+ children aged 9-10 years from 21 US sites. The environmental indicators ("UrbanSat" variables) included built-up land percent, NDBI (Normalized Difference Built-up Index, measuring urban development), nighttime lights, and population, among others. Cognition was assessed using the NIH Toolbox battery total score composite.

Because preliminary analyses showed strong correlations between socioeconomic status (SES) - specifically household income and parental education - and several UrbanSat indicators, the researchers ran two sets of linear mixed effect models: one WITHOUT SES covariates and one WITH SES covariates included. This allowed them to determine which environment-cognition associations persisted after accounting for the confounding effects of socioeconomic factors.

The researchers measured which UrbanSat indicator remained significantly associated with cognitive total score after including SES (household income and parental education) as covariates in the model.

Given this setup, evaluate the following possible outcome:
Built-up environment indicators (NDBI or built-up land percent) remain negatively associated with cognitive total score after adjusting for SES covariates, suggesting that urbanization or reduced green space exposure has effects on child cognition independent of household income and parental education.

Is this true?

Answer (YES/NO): YES